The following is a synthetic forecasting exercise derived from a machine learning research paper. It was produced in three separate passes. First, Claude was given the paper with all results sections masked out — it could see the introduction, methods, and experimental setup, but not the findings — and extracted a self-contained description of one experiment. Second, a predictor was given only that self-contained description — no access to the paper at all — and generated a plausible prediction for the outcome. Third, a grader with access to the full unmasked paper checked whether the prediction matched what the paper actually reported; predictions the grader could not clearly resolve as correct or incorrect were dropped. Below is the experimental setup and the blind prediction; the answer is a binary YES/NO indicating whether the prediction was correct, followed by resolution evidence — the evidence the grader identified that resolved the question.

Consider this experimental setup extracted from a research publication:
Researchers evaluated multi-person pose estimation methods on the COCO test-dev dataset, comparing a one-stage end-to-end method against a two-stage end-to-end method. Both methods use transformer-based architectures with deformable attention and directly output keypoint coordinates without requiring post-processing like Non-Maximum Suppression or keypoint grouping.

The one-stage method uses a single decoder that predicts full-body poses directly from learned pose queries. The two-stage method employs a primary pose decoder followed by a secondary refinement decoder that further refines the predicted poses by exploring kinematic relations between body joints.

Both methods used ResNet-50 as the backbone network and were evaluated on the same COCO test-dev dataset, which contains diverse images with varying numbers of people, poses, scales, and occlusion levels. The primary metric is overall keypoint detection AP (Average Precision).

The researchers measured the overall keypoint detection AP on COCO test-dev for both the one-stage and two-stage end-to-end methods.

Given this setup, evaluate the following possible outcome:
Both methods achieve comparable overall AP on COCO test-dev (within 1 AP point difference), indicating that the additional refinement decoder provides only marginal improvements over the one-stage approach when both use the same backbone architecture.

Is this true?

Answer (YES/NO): YES